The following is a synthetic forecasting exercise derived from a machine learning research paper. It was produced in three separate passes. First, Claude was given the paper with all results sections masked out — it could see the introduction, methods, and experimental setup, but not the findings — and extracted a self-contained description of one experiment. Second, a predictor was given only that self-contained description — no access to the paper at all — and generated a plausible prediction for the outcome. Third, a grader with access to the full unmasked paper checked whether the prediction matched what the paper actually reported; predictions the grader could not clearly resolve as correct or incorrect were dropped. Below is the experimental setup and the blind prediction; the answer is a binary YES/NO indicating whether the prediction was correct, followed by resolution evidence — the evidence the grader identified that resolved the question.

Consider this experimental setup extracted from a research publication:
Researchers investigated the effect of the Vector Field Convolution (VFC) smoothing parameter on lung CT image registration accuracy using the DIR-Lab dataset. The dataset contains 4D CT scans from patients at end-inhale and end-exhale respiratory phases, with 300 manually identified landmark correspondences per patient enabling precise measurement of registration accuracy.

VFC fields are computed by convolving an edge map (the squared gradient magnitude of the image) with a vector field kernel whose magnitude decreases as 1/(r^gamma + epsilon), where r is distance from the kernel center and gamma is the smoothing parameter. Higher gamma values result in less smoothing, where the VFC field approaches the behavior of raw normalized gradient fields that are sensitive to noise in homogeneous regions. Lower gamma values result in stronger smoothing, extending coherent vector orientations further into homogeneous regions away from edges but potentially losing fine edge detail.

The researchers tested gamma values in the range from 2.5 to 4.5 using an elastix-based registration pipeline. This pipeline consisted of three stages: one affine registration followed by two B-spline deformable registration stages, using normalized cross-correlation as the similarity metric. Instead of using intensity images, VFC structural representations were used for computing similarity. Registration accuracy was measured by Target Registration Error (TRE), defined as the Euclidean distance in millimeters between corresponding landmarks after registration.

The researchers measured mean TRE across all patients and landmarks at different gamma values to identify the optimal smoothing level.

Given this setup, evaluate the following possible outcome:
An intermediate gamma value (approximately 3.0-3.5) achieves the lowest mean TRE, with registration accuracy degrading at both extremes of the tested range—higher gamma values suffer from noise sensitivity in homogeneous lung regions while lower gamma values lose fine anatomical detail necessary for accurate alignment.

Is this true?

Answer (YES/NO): YES